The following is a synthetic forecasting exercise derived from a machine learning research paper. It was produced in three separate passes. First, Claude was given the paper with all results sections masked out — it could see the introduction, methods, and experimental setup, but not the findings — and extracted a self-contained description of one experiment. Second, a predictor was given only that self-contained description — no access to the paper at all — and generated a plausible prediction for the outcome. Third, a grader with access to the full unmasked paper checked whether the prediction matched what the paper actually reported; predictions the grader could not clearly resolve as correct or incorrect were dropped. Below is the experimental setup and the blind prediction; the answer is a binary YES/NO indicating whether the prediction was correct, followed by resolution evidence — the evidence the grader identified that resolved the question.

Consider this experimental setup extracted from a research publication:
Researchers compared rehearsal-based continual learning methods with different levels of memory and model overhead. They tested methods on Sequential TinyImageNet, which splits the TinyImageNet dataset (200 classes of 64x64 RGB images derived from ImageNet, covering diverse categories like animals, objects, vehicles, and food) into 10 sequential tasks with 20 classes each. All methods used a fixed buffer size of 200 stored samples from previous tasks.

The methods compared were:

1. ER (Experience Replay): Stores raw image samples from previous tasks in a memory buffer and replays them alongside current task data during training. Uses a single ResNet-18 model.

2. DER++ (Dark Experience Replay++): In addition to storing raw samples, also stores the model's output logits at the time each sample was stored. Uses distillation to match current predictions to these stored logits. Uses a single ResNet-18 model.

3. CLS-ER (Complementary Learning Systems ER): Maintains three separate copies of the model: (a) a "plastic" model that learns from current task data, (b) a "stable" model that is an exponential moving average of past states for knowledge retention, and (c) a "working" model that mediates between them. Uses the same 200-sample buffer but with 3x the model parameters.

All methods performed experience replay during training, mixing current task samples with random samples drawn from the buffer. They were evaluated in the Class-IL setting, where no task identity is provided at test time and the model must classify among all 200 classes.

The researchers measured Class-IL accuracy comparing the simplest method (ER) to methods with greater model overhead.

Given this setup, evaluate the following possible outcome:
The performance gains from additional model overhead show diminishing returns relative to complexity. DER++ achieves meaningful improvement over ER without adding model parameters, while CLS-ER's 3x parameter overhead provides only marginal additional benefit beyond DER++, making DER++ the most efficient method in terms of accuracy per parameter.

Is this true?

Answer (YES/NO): NO